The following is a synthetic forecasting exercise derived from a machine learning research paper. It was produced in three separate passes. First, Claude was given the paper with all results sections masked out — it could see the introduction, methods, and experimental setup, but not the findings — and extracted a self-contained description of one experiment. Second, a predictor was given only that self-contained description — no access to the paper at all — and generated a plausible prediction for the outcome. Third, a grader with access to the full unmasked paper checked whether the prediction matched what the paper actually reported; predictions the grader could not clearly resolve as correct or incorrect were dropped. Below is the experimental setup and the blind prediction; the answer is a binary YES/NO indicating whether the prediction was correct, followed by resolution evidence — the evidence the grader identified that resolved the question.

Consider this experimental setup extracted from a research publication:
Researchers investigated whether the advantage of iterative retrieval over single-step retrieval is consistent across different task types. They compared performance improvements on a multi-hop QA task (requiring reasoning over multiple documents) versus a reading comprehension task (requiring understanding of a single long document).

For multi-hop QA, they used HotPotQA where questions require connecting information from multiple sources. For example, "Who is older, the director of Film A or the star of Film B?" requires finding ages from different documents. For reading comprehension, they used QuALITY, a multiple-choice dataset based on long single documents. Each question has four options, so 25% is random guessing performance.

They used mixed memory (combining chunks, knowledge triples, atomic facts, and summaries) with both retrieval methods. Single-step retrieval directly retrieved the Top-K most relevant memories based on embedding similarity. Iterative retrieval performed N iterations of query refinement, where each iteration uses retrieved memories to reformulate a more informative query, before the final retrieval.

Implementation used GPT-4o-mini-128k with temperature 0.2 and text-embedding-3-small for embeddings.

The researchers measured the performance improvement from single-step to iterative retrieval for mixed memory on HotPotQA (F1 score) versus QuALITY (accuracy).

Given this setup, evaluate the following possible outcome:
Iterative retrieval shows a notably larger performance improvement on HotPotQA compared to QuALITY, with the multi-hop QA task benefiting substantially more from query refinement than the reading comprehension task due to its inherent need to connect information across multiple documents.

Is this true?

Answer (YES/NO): YES